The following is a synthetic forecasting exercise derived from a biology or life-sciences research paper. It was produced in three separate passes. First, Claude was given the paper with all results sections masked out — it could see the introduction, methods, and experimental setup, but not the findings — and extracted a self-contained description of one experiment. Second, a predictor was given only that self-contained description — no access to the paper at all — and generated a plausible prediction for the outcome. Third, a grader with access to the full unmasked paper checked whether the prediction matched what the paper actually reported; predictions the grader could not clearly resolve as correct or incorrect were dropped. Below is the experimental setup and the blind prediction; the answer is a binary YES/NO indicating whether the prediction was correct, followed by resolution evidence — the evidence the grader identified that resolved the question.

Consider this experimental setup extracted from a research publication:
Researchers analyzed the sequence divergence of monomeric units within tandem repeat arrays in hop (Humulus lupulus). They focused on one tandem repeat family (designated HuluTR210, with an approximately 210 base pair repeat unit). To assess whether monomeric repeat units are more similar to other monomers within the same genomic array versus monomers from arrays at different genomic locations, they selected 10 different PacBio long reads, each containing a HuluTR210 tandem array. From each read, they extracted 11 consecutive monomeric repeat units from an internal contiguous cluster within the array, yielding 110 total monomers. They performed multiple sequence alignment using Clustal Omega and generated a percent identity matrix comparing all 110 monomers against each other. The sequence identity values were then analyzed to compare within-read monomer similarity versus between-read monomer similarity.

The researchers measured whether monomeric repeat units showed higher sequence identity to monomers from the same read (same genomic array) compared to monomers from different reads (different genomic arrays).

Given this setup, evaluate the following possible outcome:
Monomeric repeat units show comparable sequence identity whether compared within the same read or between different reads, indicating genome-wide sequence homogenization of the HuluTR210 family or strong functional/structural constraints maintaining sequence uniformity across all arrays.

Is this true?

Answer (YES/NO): NO